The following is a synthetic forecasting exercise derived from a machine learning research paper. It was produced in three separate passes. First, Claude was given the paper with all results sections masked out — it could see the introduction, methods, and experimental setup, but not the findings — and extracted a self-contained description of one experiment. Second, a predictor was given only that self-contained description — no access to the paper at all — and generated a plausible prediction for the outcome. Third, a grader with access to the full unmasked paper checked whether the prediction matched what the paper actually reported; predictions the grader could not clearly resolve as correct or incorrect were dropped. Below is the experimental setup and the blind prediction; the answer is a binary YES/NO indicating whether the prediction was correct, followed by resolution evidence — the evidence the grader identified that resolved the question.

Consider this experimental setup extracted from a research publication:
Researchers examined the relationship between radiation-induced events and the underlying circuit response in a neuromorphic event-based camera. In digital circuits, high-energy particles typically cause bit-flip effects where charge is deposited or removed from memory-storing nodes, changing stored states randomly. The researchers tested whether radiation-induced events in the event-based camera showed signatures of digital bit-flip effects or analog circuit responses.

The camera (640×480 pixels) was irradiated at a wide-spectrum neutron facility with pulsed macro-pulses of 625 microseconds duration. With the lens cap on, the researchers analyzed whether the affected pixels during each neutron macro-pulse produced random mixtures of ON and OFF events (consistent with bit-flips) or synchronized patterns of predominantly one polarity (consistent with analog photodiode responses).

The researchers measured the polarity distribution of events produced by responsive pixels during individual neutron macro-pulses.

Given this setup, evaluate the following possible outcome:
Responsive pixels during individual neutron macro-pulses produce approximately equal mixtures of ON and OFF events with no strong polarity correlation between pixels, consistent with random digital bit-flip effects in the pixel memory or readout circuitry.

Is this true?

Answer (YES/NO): NO